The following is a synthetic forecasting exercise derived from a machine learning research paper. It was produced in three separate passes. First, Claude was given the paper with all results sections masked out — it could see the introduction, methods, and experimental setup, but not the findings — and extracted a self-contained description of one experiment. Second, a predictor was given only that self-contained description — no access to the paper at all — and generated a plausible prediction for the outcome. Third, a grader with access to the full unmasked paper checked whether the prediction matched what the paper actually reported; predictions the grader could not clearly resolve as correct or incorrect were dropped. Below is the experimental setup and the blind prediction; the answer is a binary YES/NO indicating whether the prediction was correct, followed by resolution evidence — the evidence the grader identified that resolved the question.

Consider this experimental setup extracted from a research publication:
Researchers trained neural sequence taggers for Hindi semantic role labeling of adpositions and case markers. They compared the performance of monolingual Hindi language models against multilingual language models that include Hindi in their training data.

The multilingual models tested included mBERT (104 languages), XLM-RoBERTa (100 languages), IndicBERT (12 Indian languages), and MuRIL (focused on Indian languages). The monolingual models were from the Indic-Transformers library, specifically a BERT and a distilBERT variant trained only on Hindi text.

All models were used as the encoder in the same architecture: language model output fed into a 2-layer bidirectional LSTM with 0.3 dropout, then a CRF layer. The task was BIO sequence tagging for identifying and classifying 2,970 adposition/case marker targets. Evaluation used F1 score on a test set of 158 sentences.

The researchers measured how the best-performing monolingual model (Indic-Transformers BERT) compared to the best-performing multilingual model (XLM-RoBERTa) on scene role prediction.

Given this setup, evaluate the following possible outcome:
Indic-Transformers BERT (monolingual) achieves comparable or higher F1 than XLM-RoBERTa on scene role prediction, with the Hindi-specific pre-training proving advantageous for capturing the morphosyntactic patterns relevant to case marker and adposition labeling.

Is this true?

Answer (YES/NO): YES